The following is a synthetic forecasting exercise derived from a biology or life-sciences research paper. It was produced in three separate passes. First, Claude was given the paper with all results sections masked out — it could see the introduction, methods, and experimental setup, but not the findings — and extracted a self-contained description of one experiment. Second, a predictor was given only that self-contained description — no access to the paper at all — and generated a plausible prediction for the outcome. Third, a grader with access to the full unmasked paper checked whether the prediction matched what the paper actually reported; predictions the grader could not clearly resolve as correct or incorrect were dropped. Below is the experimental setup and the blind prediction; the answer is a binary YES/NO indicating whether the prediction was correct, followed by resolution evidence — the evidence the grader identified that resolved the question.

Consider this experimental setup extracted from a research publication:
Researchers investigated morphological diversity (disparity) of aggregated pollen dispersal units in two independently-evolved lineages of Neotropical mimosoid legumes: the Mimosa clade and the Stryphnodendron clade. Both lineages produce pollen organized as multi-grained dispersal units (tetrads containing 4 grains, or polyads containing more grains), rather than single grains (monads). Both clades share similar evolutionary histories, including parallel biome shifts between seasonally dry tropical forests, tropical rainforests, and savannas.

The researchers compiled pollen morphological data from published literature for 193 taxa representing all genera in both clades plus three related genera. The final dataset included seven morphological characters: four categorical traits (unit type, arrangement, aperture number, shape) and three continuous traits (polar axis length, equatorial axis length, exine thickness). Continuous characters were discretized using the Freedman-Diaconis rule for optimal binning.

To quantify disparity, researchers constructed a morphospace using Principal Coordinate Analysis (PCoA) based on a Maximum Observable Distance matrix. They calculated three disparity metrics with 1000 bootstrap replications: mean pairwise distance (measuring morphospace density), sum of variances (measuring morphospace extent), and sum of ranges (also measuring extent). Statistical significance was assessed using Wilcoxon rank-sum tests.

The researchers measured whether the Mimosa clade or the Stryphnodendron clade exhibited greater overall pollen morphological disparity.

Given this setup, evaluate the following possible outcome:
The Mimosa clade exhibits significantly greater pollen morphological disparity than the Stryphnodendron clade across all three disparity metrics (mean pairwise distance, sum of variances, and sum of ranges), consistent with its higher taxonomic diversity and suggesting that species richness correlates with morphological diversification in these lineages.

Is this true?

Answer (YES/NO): NO